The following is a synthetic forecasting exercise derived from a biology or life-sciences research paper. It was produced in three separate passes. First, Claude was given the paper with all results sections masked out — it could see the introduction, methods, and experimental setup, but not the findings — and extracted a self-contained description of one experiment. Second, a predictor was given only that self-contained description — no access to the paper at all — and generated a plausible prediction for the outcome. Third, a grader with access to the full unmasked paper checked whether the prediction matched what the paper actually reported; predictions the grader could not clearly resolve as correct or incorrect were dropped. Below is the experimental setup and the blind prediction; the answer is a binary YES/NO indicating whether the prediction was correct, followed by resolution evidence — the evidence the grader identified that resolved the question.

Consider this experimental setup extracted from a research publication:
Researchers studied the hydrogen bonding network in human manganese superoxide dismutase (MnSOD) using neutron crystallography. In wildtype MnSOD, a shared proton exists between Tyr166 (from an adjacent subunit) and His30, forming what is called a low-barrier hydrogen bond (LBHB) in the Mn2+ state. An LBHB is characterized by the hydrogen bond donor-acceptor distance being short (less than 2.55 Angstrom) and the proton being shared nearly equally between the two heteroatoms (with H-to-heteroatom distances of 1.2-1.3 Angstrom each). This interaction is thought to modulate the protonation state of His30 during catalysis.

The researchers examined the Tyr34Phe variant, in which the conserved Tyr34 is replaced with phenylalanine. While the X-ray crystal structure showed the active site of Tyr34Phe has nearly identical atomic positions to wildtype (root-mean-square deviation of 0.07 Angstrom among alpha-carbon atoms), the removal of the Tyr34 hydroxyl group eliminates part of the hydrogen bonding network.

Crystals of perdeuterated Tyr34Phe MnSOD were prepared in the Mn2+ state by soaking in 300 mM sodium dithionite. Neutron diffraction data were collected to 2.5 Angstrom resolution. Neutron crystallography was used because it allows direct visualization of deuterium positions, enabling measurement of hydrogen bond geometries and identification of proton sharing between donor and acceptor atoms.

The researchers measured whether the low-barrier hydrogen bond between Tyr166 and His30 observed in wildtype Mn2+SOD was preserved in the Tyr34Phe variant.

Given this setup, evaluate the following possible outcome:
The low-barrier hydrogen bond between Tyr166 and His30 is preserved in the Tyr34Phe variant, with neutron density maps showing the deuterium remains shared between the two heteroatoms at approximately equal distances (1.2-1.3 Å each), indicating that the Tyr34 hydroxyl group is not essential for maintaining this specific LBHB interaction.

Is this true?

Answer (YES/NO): NO